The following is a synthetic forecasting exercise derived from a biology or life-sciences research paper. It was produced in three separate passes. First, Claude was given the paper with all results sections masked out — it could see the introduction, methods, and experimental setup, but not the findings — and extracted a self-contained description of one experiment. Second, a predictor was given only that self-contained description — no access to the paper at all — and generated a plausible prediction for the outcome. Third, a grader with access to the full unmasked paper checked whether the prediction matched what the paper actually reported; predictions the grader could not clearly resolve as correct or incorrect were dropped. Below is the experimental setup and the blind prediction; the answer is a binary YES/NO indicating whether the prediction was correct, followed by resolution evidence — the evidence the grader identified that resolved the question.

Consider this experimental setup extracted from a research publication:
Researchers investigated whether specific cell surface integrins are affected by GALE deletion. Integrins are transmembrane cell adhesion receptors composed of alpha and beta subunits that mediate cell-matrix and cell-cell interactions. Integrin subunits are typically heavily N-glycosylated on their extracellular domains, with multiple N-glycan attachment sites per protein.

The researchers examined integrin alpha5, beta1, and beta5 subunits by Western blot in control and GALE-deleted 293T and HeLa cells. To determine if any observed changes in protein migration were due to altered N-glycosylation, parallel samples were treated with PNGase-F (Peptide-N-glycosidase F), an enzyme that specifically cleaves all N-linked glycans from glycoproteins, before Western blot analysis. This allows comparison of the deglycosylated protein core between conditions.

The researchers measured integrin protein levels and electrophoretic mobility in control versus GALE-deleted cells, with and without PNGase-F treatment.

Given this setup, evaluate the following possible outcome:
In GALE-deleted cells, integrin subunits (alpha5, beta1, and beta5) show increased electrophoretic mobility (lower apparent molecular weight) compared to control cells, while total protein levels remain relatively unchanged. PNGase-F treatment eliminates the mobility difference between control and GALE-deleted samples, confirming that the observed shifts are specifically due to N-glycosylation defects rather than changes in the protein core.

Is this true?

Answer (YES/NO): NO